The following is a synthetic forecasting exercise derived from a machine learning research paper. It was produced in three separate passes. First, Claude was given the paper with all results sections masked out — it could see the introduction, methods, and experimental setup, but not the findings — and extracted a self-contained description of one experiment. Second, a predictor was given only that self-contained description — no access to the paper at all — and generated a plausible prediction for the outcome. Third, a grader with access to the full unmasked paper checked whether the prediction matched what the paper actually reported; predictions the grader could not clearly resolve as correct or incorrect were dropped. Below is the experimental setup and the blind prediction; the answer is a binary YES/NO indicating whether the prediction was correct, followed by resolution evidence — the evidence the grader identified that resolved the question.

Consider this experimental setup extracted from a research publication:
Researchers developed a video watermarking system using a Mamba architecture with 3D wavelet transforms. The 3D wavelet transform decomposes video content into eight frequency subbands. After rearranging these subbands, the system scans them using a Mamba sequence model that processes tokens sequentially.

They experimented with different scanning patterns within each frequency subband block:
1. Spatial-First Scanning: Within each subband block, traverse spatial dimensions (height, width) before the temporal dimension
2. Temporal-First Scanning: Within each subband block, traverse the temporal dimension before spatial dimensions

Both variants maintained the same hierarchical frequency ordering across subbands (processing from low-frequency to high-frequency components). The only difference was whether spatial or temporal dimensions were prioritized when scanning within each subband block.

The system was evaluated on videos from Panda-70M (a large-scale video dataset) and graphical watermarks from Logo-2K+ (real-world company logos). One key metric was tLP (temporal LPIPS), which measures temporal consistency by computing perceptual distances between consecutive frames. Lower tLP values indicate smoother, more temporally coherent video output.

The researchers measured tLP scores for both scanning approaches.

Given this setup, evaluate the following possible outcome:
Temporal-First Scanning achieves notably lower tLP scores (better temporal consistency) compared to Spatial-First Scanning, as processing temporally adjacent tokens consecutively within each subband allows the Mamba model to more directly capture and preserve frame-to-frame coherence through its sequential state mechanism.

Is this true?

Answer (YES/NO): NO